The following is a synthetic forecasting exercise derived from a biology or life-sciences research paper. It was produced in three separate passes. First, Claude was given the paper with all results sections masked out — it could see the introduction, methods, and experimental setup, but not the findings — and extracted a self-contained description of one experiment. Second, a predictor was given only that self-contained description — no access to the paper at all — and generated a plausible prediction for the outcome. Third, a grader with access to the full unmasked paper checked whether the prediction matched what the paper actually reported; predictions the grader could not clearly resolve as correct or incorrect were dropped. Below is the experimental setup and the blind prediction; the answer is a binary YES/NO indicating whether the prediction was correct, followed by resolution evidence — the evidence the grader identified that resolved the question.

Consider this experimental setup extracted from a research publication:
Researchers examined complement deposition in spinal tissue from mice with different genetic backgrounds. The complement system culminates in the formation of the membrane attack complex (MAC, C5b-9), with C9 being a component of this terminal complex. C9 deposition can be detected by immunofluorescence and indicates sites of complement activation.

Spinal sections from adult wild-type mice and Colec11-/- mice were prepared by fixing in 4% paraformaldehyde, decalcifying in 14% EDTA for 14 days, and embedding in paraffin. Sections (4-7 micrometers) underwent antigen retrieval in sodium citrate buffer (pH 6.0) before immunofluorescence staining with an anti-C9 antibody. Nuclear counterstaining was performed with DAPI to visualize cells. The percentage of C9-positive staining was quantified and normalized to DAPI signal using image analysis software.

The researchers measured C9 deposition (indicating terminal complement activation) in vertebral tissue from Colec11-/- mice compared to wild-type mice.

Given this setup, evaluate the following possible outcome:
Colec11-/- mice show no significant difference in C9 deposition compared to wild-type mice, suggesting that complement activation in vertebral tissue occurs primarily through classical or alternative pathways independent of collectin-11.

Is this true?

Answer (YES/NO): YES